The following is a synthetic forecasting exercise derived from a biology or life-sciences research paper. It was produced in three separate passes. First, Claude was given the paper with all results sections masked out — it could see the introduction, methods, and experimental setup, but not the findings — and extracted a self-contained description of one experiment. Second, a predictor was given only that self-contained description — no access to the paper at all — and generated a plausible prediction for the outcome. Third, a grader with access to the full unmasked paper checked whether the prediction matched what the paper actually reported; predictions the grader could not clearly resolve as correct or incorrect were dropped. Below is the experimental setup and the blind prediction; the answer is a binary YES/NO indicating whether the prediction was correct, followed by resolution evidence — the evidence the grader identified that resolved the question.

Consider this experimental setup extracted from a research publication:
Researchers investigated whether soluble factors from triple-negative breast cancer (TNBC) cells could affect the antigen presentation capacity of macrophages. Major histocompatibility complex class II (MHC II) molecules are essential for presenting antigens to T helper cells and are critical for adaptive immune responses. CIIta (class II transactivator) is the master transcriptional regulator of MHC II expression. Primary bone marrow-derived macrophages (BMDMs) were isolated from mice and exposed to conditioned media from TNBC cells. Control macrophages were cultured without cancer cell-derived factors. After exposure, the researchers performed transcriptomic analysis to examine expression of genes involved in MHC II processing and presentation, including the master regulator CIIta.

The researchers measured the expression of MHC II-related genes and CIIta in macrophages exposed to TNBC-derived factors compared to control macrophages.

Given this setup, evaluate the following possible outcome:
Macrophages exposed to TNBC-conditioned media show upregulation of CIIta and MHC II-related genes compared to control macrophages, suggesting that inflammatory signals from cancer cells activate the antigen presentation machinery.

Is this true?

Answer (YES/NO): NO